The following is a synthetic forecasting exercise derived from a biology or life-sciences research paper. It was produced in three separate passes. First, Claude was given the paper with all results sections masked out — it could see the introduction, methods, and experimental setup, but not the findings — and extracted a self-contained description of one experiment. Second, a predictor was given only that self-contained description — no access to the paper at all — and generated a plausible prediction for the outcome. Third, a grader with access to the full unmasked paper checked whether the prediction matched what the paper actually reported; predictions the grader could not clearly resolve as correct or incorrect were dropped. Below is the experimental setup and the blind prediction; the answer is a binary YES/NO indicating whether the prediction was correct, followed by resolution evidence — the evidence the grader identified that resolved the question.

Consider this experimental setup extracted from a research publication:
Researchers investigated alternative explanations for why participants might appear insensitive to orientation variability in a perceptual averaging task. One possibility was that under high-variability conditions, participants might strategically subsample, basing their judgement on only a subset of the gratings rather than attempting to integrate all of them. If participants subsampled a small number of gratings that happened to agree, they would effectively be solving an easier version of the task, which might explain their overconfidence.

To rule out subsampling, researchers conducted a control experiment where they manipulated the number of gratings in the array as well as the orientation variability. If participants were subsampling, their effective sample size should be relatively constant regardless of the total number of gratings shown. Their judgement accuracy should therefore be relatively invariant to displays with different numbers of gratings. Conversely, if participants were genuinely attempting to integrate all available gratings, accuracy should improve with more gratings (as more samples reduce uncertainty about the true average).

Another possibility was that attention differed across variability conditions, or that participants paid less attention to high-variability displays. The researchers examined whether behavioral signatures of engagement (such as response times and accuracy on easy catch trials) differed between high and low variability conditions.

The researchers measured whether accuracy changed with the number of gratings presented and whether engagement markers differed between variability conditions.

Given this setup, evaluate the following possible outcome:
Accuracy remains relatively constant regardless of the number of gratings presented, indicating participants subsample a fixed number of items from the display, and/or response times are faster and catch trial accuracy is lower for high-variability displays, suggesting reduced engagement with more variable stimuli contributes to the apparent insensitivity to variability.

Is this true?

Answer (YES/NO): NO